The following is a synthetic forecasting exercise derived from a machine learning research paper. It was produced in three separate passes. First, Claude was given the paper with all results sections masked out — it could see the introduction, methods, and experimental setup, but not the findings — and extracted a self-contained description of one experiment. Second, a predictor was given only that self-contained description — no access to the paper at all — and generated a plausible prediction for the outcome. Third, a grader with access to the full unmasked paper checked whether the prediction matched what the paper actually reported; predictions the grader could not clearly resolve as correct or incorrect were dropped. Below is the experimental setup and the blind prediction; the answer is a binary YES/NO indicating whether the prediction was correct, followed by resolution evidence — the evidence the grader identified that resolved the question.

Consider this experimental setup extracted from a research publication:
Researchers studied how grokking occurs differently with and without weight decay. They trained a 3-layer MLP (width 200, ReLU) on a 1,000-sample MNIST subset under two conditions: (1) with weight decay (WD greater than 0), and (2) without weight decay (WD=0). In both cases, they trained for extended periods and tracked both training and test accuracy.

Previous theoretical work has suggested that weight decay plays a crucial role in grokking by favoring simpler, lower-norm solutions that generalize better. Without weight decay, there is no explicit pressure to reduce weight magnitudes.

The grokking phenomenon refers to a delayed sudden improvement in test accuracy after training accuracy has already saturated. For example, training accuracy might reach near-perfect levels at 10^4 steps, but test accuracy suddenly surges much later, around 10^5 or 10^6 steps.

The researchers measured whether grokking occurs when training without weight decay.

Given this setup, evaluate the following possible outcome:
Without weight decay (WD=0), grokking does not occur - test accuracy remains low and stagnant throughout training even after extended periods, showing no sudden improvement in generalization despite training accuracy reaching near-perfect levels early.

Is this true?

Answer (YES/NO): NO